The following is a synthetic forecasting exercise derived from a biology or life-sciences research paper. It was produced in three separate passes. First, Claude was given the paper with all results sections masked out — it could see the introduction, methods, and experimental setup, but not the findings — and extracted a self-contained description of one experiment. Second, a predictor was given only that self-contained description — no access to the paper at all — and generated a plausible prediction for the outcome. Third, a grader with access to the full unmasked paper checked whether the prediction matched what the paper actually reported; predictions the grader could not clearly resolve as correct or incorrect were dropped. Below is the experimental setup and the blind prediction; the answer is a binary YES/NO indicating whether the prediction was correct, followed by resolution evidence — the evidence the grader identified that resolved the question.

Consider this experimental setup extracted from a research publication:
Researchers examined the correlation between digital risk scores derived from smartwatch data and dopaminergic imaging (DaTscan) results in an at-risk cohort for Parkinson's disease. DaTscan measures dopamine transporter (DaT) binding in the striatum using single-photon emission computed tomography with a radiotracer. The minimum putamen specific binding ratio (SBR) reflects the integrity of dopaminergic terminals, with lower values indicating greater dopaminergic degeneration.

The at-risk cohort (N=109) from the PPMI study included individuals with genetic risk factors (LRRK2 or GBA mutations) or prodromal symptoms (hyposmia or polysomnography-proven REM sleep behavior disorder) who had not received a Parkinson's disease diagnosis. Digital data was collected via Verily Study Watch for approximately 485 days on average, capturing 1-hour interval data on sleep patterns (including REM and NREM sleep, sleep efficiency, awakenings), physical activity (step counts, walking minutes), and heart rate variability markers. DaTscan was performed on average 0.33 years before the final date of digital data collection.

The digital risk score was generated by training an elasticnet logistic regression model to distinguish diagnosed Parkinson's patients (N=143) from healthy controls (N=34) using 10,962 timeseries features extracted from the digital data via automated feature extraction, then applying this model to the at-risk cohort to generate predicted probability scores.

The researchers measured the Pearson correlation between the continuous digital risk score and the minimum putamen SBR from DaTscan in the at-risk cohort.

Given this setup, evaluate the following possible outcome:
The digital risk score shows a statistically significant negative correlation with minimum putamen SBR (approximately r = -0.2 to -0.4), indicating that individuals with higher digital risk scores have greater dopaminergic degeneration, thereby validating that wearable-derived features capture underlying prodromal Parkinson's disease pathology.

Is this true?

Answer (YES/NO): YES